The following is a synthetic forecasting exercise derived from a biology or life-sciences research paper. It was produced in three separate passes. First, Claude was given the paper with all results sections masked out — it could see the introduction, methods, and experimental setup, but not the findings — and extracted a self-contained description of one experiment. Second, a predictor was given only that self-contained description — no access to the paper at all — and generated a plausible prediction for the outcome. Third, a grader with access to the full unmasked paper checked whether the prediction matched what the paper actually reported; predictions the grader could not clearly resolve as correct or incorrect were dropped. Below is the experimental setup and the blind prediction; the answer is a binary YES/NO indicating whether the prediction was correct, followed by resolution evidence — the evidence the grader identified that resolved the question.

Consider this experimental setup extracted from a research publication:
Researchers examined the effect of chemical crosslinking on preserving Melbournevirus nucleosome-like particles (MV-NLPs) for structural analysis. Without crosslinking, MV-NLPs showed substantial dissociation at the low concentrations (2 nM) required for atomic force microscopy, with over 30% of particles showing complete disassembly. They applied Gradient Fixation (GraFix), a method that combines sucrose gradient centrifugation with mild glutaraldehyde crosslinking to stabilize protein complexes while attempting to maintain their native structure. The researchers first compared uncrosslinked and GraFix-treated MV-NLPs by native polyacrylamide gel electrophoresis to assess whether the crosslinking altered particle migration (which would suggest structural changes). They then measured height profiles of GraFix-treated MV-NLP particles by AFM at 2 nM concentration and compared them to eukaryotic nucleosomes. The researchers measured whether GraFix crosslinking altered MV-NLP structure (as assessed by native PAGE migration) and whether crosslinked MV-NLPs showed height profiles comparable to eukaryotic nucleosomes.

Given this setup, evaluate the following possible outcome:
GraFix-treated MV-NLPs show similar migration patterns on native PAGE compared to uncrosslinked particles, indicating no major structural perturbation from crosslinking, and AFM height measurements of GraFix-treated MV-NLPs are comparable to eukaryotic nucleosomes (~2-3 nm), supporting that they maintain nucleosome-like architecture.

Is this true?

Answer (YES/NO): YES